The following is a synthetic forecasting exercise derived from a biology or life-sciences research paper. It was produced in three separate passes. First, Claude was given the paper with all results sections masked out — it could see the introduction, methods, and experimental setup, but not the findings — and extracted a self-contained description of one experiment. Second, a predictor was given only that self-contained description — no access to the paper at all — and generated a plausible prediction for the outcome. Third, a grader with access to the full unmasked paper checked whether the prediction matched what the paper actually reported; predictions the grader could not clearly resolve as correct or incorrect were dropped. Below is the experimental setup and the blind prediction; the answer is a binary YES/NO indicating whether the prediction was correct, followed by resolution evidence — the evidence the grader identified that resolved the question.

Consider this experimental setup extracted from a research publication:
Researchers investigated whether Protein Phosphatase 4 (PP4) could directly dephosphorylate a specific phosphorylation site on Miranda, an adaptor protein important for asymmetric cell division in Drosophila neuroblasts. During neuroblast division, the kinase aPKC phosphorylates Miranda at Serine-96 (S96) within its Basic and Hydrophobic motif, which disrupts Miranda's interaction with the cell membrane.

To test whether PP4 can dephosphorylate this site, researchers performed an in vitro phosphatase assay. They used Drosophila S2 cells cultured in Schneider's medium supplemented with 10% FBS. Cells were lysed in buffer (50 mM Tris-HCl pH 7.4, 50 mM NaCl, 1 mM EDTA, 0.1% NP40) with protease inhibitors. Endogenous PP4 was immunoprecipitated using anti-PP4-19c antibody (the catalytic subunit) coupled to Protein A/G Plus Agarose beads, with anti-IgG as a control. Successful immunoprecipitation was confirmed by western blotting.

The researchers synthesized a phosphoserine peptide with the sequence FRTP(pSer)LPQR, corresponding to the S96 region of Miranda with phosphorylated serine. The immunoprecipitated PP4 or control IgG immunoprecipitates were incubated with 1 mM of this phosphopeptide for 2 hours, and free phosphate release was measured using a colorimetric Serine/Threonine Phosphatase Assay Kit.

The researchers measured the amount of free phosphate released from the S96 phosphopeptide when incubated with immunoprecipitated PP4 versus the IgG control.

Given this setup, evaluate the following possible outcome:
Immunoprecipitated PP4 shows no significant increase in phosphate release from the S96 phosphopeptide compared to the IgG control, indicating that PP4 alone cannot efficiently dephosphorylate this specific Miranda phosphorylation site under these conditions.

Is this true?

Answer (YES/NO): NO